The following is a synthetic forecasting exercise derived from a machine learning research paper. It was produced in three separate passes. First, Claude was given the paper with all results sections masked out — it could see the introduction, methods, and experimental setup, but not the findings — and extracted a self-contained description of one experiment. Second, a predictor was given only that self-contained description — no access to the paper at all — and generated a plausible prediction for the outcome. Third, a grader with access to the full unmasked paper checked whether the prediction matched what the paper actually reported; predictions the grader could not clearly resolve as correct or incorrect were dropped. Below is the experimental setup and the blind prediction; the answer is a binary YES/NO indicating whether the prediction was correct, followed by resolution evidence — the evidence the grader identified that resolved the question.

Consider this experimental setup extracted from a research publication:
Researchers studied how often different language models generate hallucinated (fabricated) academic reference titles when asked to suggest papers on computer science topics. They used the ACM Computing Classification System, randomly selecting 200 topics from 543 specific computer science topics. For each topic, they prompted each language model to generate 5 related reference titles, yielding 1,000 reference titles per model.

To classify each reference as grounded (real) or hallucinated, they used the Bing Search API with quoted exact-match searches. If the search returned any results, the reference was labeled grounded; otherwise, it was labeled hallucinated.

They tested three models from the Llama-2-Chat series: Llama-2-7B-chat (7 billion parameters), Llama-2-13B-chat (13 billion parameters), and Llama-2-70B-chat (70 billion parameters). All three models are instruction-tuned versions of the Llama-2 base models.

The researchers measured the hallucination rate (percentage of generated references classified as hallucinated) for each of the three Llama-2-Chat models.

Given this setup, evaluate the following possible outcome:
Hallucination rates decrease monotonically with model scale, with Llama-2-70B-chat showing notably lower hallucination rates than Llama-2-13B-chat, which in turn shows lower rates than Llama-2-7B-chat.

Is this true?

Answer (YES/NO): NO